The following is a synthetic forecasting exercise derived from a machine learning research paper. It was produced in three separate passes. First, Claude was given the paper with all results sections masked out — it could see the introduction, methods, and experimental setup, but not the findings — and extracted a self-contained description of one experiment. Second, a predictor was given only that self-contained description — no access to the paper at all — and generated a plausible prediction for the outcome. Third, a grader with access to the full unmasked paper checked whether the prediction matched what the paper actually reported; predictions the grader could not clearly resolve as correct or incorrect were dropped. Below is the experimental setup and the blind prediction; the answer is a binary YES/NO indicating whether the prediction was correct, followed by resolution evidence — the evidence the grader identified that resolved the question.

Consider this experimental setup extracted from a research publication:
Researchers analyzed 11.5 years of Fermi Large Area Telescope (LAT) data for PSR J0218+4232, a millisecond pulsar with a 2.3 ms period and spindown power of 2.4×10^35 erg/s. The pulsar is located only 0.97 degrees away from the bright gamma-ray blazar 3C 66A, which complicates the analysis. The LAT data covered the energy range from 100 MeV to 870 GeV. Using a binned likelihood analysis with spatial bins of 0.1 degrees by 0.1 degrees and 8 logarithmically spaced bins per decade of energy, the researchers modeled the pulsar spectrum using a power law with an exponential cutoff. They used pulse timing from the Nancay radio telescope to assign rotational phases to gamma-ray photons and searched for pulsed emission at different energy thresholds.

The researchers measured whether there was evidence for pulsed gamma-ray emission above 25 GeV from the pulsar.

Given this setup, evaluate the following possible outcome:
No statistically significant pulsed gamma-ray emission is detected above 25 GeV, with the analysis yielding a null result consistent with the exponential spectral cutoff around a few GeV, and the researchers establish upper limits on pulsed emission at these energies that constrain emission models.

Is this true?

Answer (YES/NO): NO